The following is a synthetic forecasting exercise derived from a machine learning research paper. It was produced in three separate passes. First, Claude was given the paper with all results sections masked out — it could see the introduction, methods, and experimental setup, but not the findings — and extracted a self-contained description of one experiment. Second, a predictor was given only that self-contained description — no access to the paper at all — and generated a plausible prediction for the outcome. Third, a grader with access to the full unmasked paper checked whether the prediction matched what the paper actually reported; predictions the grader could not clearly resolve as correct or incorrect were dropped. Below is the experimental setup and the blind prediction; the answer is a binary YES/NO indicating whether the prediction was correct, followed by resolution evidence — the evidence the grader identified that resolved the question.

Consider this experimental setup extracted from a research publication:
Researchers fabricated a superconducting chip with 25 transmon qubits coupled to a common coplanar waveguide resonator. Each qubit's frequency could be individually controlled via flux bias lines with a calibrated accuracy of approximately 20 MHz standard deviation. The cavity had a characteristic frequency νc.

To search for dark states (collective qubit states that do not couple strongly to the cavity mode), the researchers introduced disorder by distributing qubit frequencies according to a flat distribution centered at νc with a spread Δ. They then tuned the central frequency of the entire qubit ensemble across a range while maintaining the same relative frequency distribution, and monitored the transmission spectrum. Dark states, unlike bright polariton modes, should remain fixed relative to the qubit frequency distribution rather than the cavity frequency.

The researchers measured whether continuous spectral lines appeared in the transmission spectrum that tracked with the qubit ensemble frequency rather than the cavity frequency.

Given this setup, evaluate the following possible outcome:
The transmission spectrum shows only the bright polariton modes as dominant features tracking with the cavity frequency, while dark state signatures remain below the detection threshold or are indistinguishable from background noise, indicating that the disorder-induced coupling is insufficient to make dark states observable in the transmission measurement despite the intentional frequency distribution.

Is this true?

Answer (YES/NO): NO